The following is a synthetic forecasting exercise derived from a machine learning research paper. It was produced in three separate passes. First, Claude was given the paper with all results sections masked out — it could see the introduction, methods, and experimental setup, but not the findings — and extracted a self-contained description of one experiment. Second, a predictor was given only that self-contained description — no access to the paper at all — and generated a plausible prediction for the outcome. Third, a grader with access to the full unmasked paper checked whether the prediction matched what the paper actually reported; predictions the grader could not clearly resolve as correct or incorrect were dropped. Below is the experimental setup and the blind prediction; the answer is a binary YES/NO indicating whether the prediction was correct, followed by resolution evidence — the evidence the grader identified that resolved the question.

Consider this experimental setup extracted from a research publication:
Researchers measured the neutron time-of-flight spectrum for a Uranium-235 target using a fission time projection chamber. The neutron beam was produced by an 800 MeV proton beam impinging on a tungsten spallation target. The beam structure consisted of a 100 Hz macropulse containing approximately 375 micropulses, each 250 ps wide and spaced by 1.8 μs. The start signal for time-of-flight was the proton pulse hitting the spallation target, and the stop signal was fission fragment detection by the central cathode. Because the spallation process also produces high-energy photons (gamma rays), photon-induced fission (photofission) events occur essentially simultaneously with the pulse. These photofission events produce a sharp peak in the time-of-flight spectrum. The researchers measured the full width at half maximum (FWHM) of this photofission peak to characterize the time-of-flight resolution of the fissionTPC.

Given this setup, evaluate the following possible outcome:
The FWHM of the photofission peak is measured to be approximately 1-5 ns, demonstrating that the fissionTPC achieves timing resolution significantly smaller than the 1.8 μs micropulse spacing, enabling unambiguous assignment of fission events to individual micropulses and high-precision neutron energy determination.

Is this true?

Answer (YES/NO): YES